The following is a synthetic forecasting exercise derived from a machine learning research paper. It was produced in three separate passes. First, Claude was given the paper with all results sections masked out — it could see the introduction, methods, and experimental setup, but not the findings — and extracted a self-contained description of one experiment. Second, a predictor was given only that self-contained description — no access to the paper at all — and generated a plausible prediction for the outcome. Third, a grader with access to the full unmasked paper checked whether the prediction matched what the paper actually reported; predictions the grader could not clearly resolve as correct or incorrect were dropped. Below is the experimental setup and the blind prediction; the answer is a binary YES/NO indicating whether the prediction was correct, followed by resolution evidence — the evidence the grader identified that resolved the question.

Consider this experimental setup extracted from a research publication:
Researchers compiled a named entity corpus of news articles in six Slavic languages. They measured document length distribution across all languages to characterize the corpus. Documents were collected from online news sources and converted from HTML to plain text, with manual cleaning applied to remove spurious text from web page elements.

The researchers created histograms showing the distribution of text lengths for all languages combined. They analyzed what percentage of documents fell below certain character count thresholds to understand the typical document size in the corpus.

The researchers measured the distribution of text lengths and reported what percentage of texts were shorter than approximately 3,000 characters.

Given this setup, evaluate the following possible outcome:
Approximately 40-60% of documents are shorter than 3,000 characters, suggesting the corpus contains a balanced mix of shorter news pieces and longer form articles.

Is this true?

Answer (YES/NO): NO